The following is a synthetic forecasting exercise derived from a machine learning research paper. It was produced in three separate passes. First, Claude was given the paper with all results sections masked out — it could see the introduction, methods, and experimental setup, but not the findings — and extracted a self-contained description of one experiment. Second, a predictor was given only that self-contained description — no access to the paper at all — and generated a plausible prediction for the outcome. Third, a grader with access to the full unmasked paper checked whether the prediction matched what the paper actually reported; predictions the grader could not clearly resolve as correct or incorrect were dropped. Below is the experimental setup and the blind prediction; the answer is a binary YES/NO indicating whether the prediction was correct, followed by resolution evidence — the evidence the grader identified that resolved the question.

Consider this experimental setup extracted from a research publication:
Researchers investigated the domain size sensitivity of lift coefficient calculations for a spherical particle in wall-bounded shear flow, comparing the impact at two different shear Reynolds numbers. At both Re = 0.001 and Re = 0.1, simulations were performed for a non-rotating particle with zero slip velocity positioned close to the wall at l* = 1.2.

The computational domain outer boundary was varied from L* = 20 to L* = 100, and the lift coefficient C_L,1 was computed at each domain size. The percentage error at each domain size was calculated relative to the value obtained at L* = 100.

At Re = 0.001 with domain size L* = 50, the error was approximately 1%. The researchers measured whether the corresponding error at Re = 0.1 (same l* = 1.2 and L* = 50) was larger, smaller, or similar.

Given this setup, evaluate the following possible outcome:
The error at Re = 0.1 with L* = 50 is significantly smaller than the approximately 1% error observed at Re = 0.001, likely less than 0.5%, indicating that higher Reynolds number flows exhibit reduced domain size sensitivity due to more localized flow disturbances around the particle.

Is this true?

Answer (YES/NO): YES